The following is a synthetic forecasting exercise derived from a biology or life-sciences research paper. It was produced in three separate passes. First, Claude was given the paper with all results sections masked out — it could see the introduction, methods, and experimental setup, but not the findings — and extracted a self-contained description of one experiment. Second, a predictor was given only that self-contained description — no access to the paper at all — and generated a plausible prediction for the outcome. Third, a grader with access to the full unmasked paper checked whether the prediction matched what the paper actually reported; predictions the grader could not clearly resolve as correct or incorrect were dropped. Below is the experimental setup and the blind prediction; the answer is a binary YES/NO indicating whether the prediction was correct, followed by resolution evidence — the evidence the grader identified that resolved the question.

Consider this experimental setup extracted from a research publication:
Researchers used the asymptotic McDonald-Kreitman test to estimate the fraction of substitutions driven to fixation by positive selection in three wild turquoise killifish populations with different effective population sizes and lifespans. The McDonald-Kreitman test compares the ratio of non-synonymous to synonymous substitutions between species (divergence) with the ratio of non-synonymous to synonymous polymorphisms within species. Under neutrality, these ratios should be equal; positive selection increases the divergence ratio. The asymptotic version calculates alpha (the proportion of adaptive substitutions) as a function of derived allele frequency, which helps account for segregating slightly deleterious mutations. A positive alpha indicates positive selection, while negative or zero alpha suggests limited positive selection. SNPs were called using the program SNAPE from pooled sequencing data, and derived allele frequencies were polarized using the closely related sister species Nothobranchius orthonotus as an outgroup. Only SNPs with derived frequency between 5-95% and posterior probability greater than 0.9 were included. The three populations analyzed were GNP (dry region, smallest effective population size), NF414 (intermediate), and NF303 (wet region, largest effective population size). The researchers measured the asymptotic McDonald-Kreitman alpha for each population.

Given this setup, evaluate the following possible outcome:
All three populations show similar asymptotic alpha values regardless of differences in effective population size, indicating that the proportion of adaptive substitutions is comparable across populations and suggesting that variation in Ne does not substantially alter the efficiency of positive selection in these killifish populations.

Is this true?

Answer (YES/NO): NO